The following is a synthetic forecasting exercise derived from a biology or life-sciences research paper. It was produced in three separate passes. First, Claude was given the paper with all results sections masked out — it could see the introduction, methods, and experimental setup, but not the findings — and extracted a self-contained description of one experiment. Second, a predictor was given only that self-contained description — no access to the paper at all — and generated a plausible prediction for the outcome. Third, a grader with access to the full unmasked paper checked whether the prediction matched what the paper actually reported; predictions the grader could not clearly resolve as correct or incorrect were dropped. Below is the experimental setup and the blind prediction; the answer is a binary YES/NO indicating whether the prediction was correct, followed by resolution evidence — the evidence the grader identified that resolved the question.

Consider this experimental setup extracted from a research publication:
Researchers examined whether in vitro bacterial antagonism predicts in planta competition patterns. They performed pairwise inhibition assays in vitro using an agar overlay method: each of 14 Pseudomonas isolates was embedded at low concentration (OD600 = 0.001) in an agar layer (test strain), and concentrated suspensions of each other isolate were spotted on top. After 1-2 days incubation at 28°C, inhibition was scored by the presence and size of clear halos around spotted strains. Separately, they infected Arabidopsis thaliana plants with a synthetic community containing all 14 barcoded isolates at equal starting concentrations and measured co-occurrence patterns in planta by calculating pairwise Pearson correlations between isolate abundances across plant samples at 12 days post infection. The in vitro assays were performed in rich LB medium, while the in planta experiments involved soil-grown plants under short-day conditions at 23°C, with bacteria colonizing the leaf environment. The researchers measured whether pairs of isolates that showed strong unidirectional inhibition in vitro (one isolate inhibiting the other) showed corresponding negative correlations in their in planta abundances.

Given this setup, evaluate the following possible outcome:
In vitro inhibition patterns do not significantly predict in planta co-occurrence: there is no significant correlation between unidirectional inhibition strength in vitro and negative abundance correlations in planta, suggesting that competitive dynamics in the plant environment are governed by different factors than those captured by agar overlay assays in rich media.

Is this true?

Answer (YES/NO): YES